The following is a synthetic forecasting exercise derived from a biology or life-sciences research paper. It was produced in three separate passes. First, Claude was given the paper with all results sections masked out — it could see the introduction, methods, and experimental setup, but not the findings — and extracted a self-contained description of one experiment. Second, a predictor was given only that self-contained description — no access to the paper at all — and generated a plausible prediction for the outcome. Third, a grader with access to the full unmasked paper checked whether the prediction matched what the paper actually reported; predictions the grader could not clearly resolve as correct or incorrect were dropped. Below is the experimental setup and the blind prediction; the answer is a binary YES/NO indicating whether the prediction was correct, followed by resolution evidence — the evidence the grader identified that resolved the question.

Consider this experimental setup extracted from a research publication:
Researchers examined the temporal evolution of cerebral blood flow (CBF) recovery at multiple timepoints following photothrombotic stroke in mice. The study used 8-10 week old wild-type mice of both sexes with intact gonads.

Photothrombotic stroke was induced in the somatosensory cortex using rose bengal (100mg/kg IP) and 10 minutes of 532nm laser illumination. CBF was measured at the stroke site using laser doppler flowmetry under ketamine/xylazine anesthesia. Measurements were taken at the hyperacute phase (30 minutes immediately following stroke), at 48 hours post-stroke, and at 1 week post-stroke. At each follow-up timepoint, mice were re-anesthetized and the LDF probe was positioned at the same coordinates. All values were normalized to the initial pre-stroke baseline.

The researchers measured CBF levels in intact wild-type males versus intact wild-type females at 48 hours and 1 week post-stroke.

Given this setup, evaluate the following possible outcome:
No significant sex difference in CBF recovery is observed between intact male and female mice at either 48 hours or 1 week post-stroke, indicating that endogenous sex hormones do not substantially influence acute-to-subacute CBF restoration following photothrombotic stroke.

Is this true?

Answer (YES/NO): NO